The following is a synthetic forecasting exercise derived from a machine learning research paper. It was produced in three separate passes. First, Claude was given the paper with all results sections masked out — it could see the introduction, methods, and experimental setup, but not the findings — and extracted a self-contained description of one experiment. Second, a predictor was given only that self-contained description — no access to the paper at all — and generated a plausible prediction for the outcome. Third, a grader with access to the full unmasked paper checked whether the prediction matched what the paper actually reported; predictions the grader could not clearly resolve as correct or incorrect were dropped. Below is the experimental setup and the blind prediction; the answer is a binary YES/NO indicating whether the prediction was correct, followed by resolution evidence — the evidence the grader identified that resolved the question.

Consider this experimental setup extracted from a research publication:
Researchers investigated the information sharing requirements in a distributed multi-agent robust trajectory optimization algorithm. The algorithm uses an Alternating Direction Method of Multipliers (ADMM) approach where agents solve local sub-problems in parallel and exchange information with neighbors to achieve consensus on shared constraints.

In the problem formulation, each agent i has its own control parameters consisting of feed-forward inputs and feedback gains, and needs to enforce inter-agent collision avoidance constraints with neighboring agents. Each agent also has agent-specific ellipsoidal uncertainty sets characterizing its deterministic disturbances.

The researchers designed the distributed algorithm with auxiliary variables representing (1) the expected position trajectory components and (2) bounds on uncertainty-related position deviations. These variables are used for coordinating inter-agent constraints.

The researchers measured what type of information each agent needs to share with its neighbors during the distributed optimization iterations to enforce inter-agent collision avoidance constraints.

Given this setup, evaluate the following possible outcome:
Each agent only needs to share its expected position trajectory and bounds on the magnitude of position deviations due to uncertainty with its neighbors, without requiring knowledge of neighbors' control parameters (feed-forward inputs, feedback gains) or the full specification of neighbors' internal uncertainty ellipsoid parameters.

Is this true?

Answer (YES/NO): YES